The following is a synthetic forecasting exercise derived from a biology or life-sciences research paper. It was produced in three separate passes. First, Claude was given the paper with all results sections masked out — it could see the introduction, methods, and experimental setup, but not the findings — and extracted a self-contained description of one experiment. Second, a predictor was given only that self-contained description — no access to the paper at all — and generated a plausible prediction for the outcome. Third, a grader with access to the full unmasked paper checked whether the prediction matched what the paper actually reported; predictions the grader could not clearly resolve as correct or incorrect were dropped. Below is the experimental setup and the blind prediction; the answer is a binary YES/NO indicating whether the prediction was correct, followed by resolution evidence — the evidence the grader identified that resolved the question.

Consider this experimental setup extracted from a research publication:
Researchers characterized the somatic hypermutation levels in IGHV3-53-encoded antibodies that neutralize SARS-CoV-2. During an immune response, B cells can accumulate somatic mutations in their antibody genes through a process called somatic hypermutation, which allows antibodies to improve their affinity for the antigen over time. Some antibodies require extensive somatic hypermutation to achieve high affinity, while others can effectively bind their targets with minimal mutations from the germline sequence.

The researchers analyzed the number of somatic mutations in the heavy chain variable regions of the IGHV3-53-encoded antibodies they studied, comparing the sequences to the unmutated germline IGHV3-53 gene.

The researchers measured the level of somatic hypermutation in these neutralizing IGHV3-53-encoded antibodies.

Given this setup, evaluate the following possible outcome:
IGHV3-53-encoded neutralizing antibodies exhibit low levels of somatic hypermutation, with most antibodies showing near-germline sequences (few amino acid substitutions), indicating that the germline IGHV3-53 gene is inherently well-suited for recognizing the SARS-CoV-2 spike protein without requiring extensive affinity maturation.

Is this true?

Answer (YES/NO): YES